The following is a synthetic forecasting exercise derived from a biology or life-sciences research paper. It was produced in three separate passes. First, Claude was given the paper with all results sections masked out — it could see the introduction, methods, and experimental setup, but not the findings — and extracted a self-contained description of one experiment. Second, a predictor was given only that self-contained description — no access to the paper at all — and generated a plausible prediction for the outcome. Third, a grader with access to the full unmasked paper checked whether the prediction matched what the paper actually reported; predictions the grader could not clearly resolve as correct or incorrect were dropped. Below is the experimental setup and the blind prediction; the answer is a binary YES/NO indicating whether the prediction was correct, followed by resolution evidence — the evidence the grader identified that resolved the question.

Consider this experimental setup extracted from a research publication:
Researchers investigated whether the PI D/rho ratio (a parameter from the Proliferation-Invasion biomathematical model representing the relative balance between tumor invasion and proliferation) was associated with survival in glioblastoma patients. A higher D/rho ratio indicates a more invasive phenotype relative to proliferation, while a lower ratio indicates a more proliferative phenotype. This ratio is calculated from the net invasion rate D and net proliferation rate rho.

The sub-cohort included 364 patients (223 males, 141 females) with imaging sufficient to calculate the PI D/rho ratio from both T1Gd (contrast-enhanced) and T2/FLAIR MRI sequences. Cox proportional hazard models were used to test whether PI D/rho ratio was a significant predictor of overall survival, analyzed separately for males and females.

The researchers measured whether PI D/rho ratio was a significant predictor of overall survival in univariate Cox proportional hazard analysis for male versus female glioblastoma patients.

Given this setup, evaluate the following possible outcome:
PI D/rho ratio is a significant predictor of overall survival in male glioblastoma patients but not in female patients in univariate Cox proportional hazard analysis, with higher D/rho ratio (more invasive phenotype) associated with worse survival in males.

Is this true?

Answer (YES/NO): NO